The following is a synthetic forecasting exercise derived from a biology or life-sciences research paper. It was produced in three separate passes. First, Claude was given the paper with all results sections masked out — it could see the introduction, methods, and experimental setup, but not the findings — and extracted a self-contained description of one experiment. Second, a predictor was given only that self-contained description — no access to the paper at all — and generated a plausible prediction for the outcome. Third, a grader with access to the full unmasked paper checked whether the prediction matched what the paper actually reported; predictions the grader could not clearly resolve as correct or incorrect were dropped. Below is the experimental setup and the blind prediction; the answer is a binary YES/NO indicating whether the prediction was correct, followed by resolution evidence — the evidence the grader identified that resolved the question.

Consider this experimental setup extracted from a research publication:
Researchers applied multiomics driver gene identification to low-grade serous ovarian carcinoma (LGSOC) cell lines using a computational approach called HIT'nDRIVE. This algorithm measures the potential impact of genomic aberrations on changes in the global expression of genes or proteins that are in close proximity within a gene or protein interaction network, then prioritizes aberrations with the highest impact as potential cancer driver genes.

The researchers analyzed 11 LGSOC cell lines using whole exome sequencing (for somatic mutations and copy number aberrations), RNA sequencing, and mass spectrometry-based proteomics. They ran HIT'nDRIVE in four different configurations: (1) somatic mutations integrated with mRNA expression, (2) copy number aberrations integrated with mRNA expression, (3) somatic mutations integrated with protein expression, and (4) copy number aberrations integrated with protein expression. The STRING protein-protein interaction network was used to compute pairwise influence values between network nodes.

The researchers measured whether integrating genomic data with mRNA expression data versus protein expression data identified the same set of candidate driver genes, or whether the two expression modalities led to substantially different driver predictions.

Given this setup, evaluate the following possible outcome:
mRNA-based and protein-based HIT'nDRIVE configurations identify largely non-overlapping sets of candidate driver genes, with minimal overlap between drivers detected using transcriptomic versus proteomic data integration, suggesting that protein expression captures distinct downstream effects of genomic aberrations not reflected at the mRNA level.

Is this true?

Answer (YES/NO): NO